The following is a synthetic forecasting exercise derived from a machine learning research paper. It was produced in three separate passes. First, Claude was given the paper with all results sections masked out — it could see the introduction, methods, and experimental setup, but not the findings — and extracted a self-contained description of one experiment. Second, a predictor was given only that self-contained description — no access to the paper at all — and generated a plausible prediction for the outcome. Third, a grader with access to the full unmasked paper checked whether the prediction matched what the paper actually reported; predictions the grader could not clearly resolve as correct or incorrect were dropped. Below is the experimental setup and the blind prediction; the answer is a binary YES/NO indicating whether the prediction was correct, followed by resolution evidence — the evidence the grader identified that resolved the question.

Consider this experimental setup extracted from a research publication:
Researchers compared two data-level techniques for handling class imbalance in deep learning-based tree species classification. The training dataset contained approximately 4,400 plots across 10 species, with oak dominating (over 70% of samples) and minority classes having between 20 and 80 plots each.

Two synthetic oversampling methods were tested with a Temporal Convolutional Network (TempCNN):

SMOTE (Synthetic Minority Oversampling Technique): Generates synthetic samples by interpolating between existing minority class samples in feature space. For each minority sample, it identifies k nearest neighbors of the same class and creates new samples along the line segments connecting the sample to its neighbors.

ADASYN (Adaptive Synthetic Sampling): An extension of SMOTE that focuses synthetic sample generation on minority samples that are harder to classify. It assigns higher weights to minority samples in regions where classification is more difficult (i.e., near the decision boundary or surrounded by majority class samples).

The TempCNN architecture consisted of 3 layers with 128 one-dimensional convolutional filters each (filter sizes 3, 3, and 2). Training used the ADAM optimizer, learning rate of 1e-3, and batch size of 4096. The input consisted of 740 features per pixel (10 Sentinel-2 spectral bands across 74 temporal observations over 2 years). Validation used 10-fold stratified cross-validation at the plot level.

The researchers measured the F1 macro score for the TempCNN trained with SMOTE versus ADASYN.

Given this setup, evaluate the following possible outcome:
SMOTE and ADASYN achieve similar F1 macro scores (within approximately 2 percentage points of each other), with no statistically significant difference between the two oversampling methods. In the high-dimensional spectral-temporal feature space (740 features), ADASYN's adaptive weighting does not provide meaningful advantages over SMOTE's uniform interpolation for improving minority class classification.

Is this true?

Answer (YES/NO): YES